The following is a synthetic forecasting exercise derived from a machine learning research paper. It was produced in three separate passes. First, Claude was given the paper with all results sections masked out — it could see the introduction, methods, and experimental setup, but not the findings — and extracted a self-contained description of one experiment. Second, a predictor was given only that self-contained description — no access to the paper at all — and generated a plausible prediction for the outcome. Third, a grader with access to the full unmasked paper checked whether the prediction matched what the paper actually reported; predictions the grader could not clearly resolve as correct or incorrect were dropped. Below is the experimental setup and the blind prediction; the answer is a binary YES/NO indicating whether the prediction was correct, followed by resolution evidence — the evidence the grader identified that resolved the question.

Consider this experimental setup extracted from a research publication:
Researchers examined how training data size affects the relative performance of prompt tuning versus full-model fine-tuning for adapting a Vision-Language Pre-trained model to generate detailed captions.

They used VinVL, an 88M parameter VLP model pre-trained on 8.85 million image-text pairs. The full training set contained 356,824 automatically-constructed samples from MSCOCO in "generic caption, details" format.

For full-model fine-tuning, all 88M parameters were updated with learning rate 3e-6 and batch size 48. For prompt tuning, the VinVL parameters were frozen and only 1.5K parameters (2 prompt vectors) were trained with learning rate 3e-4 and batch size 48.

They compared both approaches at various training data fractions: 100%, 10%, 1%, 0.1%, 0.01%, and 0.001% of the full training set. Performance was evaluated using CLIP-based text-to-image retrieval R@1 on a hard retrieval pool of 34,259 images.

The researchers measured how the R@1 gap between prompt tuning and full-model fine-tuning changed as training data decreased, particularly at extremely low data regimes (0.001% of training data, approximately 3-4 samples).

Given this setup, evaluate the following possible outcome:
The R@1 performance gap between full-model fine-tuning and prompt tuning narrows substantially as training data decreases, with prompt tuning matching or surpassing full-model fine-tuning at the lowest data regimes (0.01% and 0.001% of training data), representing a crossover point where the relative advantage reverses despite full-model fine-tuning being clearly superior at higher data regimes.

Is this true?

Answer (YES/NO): YES